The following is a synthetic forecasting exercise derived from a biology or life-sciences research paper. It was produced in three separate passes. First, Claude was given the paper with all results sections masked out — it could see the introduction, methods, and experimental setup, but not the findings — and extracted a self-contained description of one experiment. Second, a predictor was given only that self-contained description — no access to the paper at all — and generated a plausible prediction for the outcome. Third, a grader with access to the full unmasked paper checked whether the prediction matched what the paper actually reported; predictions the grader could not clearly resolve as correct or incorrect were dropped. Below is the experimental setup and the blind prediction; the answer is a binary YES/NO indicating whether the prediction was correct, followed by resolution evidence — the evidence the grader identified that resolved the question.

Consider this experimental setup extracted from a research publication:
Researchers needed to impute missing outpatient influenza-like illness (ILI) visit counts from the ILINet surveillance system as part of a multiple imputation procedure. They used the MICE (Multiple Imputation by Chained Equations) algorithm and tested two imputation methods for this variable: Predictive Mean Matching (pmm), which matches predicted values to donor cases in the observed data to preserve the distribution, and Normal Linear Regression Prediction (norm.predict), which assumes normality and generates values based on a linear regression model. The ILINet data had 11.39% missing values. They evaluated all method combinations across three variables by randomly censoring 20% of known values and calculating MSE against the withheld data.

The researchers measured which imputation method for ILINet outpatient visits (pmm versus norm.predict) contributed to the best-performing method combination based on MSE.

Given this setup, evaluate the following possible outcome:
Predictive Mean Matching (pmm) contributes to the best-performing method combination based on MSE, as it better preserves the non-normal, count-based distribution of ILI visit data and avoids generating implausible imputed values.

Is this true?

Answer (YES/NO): YES